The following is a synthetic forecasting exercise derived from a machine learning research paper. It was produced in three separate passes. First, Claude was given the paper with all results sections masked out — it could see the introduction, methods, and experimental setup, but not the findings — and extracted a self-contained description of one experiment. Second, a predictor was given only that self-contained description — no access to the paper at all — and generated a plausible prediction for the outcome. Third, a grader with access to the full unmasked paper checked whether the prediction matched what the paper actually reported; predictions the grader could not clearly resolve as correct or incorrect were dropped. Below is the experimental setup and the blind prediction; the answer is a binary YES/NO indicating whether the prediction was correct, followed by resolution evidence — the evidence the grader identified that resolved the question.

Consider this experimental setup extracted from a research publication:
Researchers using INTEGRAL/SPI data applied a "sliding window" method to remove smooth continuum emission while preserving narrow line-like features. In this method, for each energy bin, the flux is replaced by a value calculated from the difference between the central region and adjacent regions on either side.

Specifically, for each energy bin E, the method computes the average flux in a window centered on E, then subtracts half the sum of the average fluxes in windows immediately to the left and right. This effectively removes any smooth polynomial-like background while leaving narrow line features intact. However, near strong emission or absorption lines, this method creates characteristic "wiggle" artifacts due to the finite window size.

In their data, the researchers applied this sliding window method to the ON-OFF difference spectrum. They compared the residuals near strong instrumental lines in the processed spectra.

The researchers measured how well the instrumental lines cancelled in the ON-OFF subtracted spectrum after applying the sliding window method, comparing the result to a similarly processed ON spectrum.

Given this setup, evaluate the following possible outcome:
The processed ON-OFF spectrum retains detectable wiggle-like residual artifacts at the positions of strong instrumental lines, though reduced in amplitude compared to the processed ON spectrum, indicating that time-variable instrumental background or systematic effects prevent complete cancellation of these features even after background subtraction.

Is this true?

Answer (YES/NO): YES